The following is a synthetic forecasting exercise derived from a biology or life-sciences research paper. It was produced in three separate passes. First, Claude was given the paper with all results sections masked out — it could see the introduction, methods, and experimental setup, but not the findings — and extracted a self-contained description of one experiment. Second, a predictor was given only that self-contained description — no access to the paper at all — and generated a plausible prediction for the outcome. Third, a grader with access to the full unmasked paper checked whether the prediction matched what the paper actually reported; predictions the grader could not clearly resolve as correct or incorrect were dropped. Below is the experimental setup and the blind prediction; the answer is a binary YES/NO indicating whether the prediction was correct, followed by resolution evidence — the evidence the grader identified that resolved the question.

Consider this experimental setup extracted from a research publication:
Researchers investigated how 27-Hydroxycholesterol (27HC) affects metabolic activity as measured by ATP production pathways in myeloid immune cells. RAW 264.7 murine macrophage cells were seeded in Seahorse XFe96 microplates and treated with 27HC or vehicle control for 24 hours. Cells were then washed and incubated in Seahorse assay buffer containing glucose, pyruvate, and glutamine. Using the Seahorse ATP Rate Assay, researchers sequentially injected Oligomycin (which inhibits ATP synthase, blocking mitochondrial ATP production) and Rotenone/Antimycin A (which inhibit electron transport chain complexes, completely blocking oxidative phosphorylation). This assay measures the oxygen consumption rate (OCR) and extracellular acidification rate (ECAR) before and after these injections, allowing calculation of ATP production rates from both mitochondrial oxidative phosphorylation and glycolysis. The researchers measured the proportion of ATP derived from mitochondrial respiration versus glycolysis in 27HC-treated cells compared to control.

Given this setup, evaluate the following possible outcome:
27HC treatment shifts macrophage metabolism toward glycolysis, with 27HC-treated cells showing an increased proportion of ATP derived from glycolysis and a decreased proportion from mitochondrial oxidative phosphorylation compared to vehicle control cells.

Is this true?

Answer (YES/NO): YES